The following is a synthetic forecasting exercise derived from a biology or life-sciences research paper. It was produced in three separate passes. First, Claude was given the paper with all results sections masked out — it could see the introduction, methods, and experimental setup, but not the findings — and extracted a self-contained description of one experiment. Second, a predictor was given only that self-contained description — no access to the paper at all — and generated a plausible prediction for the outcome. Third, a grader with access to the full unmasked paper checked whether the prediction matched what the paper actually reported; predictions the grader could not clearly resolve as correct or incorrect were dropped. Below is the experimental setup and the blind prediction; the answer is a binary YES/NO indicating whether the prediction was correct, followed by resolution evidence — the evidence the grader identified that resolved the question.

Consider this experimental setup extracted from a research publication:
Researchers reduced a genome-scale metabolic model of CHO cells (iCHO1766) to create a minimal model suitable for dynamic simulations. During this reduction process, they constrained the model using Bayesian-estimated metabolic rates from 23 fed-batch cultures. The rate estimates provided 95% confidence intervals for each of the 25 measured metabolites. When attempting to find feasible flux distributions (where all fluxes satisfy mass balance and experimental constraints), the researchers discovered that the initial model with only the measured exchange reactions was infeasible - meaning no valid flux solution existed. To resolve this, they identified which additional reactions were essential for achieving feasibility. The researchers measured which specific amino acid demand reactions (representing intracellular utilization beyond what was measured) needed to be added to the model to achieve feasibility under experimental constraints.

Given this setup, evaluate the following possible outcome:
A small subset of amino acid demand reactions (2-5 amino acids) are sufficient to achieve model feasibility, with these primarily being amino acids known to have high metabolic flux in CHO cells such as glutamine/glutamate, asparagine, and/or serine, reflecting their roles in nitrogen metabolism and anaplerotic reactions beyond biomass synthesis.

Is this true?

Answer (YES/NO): NO